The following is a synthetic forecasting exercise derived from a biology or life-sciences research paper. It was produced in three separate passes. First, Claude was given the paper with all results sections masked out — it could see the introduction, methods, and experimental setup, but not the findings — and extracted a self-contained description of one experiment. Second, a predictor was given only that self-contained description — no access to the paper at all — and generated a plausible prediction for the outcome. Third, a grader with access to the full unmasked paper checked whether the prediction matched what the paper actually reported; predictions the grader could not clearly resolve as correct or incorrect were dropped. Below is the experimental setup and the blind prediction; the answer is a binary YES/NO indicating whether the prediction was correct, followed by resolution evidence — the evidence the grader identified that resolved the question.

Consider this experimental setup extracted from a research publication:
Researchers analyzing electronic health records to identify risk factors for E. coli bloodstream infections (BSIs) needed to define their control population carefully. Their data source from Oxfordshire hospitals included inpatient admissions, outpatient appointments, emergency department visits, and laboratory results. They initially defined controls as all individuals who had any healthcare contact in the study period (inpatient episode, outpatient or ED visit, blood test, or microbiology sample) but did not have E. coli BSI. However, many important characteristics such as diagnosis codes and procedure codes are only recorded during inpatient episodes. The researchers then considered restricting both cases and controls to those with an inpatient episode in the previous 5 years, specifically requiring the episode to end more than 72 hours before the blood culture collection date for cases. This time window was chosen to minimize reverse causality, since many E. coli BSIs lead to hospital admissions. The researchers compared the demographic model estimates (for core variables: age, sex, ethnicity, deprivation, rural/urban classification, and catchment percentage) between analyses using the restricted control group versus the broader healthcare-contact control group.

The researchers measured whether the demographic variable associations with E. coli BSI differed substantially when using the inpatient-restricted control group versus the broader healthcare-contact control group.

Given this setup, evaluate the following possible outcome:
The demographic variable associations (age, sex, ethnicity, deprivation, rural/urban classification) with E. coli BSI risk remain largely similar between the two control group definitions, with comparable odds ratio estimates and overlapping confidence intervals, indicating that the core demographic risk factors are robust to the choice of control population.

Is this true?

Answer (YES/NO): YES